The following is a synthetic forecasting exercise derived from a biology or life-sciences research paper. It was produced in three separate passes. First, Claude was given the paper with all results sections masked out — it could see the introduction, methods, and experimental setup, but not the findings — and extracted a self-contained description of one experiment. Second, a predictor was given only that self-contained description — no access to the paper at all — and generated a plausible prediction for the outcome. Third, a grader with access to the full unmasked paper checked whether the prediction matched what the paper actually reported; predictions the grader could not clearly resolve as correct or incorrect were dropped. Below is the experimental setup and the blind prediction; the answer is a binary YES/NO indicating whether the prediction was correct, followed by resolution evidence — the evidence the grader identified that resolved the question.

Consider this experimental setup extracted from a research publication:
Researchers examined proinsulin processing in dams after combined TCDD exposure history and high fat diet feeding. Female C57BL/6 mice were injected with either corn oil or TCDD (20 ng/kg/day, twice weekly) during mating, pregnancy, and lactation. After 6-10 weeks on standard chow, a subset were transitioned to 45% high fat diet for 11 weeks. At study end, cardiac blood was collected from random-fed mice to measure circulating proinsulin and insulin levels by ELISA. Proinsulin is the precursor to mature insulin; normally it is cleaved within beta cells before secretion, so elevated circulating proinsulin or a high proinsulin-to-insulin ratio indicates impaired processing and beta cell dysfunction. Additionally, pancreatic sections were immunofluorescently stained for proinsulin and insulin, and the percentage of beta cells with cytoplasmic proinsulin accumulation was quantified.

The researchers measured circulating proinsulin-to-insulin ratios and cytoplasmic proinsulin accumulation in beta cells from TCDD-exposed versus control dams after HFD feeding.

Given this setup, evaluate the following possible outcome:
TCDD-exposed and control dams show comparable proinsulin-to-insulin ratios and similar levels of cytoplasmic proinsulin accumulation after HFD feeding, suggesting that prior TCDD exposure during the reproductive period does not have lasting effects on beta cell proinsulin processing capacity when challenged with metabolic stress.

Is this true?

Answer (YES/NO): NO